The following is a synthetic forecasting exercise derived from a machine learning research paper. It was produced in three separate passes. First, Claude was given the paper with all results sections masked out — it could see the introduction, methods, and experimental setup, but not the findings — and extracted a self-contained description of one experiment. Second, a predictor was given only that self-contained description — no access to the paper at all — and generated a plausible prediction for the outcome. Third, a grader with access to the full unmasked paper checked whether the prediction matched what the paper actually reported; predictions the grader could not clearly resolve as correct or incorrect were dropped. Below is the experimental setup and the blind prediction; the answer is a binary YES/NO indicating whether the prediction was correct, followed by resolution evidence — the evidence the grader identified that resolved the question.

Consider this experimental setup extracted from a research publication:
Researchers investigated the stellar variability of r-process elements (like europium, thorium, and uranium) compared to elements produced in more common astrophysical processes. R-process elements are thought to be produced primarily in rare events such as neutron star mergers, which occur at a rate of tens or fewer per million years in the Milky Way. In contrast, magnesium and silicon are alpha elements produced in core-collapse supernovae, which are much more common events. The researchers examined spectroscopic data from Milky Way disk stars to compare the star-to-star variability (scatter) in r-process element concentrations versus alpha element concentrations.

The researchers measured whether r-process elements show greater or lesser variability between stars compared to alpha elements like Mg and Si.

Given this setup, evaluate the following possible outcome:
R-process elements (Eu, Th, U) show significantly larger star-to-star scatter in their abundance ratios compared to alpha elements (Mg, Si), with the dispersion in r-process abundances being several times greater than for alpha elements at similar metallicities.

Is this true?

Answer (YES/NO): YES